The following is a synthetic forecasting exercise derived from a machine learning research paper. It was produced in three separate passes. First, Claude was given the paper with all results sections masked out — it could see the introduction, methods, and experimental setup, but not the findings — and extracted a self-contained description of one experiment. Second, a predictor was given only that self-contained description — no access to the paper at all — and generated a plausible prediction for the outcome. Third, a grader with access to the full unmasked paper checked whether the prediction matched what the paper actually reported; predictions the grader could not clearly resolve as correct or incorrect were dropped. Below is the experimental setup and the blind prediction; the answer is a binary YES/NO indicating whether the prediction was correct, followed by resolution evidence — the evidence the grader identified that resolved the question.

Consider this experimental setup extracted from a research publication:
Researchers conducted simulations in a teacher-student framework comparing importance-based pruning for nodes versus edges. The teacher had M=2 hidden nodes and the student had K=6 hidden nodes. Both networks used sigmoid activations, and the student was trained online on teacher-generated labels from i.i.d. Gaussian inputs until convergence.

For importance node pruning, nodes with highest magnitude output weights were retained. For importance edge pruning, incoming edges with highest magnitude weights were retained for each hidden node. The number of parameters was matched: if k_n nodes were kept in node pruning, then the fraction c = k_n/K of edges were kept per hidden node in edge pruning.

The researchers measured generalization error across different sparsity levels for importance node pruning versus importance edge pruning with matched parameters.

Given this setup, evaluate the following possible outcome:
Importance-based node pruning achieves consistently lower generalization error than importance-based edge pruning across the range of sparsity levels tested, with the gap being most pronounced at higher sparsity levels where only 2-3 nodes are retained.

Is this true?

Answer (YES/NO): NO